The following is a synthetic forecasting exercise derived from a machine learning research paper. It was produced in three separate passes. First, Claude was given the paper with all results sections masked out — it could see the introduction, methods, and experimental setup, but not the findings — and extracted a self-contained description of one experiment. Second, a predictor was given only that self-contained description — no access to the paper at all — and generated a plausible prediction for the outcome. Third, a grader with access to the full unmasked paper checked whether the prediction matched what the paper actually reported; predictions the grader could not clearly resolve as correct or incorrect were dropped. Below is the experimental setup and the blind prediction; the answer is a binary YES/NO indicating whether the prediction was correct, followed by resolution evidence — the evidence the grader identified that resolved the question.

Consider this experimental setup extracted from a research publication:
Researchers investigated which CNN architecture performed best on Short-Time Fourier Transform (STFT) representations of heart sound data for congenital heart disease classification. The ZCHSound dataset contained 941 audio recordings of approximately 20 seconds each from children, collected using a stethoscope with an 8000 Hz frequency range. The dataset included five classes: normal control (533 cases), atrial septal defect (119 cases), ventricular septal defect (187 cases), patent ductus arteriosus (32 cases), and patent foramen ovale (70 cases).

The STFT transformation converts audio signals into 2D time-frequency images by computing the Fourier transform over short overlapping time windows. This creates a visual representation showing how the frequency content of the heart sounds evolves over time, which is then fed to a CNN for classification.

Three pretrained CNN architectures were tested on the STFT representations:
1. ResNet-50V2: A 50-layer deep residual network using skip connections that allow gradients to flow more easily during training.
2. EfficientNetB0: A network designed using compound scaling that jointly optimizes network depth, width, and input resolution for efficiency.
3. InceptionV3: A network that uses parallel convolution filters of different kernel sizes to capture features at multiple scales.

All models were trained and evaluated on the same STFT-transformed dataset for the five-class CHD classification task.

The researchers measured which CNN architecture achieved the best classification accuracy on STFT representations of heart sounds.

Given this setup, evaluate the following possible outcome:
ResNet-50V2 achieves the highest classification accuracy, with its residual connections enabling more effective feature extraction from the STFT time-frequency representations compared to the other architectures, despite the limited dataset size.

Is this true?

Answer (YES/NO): YES